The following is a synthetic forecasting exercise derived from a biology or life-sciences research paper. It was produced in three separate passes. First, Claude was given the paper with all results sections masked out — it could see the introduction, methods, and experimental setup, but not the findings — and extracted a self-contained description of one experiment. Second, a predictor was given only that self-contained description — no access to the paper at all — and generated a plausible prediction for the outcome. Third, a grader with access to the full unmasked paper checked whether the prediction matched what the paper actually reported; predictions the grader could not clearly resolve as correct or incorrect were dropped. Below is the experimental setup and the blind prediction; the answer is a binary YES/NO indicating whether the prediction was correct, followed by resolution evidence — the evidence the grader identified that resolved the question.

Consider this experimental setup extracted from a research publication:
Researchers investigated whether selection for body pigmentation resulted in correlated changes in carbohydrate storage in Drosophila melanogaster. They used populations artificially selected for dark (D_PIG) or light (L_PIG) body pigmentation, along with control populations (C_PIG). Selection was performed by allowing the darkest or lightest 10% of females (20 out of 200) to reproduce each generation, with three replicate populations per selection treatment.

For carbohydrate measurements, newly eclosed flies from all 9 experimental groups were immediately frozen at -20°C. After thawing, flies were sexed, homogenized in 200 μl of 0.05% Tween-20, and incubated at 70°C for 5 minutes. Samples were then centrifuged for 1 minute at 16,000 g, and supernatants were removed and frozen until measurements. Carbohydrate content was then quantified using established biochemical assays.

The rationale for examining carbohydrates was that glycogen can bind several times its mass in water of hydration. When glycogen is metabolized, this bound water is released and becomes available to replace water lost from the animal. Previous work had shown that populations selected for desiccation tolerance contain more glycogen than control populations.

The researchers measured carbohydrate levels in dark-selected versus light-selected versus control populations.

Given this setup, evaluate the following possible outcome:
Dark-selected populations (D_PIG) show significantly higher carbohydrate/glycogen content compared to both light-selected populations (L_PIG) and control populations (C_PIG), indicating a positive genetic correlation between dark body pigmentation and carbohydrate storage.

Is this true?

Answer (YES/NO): NO